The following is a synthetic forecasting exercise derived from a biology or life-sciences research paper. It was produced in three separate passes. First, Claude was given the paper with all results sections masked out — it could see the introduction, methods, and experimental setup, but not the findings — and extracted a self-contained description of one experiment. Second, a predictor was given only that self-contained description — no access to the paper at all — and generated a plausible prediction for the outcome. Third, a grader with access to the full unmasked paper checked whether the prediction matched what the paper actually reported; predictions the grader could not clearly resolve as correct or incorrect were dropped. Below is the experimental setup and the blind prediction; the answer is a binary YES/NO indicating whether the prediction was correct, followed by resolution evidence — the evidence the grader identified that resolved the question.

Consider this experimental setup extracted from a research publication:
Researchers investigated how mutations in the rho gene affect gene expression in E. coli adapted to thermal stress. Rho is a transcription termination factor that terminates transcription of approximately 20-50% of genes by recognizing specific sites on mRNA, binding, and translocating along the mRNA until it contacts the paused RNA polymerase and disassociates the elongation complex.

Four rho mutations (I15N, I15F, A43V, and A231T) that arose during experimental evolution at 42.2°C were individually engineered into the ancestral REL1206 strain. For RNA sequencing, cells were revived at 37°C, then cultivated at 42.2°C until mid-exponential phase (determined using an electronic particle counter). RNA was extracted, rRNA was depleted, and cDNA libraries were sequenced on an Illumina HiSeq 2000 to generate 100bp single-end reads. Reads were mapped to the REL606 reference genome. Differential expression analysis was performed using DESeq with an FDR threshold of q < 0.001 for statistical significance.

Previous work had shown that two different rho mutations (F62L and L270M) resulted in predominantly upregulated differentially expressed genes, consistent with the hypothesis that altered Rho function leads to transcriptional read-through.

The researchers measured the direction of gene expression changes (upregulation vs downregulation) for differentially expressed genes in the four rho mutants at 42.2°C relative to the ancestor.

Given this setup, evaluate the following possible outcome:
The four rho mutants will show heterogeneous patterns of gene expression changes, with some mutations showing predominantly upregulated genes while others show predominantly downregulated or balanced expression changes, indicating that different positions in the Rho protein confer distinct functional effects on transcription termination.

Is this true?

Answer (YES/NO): NO